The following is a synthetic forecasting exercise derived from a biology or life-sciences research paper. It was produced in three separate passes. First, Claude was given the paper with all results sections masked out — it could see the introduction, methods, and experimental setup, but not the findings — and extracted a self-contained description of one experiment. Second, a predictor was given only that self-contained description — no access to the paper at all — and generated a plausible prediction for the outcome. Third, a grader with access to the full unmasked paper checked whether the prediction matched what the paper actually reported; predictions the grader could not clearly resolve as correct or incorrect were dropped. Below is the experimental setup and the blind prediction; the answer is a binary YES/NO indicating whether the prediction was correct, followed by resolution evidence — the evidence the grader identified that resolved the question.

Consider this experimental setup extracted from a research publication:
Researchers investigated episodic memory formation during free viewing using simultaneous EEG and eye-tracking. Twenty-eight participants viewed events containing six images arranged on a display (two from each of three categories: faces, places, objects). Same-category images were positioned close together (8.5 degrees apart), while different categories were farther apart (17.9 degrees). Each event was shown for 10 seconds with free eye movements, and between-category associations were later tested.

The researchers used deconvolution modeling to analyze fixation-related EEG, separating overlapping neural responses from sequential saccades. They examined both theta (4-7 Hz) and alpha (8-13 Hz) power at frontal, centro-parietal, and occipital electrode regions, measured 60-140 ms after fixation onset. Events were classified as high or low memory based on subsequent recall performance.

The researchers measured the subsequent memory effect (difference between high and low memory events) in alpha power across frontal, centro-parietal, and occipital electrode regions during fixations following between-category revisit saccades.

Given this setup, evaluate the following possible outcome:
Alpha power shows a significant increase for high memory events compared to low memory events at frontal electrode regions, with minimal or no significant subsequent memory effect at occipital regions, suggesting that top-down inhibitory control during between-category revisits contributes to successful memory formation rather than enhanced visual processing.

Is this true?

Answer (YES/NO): NO